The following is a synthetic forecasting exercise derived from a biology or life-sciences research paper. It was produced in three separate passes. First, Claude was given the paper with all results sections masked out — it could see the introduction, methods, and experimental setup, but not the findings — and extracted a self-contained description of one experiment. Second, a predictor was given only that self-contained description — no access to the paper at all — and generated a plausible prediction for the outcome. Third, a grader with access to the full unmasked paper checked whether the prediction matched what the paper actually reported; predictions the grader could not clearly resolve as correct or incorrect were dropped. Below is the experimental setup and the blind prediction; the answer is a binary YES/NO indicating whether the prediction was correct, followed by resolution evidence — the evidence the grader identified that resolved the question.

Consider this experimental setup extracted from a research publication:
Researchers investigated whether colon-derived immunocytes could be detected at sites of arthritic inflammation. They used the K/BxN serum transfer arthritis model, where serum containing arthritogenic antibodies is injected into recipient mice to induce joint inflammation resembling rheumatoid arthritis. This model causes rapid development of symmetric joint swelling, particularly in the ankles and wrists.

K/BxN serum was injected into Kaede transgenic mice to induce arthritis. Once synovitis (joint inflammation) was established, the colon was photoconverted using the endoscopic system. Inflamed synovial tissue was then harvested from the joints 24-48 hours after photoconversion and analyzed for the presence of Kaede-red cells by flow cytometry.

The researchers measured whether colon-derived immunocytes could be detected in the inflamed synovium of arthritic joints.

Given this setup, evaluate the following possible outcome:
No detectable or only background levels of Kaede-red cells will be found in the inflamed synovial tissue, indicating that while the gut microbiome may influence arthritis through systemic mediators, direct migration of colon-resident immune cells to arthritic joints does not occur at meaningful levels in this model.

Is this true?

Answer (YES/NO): NO